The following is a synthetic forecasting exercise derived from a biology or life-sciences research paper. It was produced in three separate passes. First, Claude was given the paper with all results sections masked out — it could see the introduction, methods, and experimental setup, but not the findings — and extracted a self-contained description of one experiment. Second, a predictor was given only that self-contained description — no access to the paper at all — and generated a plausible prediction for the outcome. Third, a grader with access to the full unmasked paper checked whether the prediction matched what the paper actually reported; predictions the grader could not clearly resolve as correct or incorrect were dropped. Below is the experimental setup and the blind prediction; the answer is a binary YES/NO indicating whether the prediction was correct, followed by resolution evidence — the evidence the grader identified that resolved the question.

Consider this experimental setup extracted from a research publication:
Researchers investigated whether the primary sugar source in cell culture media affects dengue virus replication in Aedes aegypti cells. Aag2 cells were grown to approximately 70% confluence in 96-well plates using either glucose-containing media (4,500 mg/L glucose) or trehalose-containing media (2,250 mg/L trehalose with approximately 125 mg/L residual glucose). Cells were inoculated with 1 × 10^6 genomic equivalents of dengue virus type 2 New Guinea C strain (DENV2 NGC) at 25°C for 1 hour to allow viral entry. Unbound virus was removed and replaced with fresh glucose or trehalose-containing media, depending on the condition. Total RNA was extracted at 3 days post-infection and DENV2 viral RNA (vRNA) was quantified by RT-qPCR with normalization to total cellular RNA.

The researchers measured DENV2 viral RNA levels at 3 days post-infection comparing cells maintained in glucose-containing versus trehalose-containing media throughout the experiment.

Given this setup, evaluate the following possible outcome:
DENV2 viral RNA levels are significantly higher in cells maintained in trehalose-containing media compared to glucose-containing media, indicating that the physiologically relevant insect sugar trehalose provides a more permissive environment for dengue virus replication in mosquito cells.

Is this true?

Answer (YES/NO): YES